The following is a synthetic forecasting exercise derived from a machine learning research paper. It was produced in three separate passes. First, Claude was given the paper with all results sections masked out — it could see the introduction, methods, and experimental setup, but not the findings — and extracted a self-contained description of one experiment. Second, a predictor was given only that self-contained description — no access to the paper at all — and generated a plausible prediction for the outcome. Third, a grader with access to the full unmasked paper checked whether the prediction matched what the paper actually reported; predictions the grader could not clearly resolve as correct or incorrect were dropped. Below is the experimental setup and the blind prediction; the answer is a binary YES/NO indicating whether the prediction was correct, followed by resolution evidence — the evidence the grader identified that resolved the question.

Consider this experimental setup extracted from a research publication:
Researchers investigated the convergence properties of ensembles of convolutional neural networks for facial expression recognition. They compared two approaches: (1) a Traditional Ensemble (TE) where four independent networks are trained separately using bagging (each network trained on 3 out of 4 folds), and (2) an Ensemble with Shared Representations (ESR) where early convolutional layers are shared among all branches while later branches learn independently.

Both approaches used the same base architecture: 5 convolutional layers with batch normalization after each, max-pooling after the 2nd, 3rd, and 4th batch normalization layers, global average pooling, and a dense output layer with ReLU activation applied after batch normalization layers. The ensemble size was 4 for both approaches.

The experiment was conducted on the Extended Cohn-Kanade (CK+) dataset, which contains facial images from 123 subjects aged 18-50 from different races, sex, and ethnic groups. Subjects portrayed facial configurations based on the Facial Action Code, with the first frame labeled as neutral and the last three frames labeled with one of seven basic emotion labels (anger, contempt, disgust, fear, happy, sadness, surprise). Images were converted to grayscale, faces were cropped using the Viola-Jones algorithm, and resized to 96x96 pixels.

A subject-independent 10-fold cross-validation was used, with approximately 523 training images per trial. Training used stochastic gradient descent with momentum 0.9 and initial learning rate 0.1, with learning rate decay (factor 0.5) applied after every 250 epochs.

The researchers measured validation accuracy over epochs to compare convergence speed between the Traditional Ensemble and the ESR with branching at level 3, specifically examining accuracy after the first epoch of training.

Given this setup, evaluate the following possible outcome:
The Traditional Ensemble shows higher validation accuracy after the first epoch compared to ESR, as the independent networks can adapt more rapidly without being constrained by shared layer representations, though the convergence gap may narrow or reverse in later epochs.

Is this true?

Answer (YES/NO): NO